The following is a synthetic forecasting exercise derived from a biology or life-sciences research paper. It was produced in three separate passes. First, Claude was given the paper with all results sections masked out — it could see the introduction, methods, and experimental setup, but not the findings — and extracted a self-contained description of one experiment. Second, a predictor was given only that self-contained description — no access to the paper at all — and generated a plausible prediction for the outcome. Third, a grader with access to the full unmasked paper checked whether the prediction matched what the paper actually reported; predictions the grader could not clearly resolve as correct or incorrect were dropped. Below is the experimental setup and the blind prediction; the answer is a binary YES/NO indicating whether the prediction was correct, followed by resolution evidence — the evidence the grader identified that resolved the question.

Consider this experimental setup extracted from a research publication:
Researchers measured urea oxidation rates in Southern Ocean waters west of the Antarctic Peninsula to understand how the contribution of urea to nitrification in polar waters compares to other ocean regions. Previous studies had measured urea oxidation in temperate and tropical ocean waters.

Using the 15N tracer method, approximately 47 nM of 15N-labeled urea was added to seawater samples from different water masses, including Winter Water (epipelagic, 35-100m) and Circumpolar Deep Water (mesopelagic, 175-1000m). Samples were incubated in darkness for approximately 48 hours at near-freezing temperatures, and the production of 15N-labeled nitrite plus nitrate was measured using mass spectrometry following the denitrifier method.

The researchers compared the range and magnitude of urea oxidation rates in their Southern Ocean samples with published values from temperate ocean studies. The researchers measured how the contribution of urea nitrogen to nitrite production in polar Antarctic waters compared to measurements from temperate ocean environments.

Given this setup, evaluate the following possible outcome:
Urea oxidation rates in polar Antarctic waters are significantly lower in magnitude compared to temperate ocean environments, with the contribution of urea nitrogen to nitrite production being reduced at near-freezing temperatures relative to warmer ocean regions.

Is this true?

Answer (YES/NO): NO